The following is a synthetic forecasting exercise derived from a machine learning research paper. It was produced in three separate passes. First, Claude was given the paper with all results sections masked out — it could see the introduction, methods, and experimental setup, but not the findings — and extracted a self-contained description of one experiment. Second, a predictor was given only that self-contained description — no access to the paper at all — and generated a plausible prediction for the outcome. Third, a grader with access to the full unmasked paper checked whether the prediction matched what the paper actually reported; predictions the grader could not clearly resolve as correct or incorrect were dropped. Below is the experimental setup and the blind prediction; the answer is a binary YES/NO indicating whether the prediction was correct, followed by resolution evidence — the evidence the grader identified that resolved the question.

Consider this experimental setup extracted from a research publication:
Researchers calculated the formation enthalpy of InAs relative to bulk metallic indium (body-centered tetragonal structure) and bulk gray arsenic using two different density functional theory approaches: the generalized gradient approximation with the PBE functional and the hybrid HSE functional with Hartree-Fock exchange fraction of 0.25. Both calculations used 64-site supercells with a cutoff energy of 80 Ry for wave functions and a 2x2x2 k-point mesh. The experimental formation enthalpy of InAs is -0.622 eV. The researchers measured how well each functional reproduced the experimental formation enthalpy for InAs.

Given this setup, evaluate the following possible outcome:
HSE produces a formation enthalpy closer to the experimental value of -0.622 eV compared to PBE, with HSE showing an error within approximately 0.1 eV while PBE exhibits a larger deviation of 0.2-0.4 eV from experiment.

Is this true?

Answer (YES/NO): NO